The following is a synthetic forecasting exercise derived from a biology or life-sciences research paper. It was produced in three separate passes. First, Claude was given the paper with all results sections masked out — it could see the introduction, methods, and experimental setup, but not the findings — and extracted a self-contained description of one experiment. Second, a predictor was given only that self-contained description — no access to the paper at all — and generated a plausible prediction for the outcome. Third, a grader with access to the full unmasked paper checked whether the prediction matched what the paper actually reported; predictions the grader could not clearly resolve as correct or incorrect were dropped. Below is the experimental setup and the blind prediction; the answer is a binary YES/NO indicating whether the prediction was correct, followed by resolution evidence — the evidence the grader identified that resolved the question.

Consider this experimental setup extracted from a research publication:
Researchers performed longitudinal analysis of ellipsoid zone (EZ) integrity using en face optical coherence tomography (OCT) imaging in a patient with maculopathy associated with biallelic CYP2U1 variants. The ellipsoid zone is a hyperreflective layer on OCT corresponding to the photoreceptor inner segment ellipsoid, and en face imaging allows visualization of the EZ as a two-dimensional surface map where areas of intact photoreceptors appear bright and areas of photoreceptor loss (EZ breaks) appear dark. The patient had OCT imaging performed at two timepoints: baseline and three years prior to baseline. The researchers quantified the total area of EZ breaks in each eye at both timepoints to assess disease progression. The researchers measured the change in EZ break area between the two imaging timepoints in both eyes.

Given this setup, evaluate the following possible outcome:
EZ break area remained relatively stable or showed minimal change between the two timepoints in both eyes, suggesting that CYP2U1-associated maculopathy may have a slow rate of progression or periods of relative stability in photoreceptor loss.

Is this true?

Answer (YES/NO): NO